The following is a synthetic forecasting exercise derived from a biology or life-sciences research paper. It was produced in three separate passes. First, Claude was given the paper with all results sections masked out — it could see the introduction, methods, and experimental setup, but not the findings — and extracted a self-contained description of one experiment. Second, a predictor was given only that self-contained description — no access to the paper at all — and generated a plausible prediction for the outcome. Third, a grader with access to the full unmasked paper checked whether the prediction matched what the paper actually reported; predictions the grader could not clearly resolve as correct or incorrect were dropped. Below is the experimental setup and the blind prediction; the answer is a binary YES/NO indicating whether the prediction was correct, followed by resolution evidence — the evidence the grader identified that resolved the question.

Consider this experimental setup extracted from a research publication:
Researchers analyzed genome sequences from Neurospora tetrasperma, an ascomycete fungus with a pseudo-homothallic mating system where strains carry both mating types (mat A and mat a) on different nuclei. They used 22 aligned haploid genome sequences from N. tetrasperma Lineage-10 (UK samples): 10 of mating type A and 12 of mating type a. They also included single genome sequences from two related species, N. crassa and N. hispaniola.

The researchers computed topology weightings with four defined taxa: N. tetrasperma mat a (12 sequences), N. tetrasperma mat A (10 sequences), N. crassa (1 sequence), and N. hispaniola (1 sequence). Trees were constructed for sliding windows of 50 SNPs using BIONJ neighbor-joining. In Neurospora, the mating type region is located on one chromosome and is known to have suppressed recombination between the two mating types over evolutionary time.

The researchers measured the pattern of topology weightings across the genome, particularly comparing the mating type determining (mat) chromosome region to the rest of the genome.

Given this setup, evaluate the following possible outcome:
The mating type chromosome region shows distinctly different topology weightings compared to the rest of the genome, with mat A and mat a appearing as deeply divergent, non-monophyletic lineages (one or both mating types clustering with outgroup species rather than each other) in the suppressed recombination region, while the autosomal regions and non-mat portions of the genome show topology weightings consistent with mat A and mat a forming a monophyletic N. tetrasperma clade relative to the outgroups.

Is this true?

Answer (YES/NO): NO